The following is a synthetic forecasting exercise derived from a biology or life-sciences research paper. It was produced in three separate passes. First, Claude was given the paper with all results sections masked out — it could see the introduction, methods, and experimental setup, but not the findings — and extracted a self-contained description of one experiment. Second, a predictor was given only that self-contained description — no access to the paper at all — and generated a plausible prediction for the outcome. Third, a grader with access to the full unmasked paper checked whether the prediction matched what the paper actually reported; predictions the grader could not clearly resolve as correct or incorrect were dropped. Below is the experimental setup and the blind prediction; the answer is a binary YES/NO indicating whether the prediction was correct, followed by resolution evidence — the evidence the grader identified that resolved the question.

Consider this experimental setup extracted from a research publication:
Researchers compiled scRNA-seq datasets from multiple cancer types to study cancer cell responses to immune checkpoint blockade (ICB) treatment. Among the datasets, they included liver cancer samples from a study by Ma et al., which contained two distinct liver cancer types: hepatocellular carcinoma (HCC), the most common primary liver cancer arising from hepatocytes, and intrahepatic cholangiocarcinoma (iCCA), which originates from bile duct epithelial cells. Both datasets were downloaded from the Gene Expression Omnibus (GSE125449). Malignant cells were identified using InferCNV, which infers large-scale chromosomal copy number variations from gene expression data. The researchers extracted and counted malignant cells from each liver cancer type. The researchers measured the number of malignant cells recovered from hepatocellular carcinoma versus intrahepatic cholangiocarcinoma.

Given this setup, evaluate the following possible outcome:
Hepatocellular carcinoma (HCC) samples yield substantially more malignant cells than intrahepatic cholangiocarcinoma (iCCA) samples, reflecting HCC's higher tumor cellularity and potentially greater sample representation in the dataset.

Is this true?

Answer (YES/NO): NO